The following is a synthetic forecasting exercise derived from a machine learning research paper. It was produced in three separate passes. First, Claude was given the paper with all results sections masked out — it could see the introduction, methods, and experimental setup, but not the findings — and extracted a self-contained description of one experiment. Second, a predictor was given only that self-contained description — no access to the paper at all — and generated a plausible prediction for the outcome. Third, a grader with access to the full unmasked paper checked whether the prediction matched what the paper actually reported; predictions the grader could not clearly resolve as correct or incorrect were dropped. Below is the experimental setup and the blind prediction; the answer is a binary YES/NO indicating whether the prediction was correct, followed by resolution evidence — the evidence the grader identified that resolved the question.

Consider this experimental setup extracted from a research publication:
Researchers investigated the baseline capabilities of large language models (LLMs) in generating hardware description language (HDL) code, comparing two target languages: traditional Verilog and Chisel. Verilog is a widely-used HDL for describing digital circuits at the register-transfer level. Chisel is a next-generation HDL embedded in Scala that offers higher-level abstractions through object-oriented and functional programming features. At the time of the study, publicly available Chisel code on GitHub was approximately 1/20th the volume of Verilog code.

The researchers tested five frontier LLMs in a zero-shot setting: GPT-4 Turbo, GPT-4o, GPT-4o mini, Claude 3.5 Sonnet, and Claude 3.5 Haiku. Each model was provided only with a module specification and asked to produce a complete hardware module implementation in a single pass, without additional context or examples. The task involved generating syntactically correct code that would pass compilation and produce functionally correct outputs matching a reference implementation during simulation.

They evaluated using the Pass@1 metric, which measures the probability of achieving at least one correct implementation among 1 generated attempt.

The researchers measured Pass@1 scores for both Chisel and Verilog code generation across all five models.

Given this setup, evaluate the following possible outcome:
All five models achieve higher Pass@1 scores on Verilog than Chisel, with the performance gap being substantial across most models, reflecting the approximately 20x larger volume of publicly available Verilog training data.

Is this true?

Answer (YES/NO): YES